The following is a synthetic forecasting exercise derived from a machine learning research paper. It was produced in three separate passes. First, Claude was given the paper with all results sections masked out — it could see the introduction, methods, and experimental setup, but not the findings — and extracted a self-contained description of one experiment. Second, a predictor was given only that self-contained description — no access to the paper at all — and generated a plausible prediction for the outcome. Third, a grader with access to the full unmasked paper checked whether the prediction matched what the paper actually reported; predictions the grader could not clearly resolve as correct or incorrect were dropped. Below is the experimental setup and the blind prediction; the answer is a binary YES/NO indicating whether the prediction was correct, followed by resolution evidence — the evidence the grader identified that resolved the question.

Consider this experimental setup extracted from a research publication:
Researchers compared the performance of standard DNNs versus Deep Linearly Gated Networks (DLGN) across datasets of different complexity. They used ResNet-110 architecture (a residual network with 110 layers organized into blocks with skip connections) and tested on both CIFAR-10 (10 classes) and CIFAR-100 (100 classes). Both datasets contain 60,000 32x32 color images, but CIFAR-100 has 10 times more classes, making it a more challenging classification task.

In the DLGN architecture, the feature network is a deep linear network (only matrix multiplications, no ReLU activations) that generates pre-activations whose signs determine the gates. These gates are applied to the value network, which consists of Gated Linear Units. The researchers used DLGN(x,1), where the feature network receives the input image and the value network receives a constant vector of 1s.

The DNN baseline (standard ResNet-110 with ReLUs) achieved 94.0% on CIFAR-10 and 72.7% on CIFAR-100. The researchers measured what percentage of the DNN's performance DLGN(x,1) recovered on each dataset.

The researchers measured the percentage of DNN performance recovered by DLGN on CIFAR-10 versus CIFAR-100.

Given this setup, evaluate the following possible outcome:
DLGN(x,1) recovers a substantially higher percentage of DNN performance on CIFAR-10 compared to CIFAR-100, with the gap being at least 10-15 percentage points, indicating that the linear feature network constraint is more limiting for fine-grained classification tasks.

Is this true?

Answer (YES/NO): NO